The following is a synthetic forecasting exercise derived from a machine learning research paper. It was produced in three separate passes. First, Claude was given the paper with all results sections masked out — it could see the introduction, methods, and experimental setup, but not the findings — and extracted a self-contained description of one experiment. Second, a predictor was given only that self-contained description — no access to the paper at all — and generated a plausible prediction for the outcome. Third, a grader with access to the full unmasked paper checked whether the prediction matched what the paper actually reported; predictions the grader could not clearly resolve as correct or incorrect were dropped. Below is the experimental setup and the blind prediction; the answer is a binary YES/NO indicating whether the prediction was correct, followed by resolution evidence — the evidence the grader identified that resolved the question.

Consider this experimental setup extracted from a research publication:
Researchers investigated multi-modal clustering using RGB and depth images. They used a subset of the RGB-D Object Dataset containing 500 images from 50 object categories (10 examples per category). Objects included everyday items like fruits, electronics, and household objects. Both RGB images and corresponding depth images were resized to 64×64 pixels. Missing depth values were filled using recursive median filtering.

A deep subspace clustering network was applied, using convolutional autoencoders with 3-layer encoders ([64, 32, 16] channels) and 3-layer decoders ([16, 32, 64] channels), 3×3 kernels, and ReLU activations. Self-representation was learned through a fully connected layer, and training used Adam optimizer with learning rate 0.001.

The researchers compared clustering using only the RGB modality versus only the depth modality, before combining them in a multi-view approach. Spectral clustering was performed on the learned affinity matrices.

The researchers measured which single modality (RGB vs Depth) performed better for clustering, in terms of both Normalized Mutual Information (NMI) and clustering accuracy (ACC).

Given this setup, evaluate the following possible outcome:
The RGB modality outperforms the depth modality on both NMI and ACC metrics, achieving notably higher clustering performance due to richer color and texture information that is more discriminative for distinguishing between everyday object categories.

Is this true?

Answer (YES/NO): YES